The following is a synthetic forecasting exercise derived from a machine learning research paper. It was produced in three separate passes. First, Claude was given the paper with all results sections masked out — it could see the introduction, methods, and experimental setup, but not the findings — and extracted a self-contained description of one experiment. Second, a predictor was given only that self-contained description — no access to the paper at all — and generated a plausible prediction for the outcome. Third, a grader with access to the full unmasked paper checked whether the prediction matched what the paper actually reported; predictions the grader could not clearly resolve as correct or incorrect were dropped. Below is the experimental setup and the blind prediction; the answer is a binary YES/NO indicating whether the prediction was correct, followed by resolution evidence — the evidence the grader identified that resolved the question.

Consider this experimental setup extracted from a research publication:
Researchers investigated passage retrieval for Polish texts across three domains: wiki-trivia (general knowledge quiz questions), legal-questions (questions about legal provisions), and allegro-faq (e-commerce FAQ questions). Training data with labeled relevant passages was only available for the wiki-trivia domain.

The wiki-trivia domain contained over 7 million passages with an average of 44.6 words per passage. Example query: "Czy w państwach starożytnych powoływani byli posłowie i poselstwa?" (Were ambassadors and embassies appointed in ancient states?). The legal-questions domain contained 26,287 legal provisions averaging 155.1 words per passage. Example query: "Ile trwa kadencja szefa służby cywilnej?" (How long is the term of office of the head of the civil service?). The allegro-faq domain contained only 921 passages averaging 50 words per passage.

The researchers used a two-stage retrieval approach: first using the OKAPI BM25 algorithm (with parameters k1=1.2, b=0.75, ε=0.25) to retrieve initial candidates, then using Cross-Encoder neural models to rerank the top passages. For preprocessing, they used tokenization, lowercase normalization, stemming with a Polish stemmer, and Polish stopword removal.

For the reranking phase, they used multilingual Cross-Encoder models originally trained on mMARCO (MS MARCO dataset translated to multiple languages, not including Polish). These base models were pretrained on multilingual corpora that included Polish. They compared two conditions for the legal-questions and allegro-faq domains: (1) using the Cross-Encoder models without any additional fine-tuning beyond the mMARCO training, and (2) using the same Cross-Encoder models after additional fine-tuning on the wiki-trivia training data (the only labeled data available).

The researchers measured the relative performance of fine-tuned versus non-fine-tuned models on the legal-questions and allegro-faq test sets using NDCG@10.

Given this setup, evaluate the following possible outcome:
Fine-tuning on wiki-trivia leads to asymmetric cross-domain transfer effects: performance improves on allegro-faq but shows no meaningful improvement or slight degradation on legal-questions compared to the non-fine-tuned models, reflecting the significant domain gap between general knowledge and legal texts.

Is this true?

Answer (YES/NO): NO